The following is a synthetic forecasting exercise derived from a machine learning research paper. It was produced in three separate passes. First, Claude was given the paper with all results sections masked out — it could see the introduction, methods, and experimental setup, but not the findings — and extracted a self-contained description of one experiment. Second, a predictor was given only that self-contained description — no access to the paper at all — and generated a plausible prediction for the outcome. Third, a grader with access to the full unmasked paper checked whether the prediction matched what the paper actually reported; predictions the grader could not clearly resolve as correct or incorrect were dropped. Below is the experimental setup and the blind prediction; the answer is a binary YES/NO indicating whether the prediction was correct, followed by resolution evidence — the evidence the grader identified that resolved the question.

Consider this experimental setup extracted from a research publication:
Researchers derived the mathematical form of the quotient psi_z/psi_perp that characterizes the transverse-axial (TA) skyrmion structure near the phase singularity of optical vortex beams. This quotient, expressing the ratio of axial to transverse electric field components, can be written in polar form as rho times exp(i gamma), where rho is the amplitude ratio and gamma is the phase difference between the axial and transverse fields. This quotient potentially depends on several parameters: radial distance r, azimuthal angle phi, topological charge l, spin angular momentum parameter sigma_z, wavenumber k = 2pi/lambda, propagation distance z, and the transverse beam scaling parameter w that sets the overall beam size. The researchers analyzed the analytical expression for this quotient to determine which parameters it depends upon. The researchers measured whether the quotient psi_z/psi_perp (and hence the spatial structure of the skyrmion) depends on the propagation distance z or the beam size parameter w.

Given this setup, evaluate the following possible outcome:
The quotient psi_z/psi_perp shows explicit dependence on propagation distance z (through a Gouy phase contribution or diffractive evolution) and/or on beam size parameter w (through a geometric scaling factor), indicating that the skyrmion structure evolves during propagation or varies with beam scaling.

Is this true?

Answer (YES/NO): NO